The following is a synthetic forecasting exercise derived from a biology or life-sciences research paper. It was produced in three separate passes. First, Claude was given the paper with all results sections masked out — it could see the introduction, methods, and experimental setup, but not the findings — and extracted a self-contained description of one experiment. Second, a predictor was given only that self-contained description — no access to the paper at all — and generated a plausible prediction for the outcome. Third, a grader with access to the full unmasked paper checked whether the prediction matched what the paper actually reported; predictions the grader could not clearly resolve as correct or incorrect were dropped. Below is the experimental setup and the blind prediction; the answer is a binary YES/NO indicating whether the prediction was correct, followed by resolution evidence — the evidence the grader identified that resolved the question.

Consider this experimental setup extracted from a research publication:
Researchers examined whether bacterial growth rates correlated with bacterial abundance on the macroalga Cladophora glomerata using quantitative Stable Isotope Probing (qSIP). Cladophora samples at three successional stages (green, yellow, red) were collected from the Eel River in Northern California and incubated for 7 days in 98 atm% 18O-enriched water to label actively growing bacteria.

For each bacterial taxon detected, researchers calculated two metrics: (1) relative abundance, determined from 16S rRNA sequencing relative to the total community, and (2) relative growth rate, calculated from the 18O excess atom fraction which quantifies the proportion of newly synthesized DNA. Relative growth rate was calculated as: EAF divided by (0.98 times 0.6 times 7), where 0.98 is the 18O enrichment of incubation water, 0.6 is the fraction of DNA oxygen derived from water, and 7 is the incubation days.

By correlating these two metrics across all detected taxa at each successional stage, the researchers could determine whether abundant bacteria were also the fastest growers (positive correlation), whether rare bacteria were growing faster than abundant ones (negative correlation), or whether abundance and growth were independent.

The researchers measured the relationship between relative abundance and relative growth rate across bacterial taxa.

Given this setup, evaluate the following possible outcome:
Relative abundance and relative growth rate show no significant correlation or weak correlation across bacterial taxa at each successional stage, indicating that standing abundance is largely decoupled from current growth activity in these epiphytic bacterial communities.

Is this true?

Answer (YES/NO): YES